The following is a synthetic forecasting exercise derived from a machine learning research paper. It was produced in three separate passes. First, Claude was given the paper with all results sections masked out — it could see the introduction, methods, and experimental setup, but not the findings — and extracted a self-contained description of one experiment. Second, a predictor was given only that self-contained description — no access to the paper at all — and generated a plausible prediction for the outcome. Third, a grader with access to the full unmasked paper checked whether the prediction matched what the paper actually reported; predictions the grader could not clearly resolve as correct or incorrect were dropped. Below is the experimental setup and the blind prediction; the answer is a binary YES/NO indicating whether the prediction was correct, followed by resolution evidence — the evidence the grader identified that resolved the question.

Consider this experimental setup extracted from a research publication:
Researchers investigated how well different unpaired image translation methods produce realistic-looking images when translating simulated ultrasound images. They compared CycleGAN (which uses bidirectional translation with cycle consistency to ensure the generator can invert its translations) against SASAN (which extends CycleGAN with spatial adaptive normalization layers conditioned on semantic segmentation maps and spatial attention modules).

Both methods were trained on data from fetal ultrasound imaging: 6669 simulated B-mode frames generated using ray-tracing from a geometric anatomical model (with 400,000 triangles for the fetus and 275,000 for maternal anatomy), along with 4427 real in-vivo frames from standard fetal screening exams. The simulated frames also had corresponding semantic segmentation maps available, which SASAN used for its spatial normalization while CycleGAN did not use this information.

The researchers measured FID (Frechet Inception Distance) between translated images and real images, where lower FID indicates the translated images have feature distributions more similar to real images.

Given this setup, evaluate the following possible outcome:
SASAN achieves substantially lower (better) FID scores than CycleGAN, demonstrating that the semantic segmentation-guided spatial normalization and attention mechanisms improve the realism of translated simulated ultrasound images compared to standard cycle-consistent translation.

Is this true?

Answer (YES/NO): NO